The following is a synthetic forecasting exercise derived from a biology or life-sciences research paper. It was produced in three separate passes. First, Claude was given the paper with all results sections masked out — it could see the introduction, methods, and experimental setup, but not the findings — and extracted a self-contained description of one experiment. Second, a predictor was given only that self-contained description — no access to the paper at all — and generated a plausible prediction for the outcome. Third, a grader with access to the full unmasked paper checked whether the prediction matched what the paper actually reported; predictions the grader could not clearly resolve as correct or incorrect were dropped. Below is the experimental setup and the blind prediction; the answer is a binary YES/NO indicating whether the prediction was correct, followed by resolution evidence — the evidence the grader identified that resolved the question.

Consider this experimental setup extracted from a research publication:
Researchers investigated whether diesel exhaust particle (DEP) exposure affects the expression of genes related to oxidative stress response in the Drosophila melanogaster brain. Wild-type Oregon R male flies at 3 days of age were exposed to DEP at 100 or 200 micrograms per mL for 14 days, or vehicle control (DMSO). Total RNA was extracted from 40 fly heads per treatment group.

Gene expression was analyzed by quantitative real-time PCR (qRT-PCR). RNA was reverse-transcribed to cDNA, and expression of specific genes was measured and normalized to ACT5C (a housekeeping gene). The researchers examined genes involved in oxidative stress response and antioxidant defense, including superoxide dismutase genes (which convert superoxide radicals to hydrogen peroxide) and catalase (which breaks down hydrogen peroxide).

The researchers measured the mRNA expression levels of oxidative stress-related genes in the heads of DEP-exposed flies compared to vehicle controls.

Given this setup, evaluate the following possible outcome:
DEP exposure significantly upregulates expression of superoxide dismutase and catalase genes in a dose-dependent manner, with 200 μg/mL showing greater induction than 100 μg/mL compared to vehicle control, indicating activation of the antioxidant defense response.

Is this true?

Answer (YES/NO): NO